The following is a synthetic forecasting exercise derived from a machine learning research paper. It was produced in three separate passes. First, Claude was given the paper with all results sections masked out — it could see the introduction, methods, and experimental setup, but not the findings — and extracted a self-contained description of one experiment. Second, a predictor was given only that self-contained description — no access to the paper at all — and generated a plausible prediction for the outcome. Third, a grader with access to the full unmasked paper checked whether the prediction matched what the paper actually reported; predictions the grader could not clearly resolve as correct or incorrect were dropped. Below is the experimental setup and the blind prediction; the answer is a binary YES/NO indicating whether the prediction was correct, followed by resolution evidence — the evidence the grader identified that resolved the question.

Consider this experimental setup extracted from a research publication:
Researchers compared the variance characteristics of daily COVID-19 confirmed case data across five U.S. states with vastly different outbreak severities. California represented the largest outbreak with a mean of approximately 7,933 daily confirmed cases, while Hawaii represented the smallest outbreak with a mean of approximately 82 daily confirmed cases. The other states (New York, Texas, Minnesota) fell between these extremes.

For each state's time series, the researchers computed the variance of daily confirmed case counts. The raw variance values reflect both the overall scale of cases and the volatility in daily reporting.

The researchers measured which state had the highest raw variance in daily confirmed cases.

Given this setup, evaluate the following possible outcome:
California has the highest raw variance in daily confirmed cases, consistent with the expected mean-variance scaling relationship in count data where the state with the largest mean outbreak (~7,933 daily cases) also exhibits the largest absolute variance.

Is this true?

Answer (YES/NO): YES